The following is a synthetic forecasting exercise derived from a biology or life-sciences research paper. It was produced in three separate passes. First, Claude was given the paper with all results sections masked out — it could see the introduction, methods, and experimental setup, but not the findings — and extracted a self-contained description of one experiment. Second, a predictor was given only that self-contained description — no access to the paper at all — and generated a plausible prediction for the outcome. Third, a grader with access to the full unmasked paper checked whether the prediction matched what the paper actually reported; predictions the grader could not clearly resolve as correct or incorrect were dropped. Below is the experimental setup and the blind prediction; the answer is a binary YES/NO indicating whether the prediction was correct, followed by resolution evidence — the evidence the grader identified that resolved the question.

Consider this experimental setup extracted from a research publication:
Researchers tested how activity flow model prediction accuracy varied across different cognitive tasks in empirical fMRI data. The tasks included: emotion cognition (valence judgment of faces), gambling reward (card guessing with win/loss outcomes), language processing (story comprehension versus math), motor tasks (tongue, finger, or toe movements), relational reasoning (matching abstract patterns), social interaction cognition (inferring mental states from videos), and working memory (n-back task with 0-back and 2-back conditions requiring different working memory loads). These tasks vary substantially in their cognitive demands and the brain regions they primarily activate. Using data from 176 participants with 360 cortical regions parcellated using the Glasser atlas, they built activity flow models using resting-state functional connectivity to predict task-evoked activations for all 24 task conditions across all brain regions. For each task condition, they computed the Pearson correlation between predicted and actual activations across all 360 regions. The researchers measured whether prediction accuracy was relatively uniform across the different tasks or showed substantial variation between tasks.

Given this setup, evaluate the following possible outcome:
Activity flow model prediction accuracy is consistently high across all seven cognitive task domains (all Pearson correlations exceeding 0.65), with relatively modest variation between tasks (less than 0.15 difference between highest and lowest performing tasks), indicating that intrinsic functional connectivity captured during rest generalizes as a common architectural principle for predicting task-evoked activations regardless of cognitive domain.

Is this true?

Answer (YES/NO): NO